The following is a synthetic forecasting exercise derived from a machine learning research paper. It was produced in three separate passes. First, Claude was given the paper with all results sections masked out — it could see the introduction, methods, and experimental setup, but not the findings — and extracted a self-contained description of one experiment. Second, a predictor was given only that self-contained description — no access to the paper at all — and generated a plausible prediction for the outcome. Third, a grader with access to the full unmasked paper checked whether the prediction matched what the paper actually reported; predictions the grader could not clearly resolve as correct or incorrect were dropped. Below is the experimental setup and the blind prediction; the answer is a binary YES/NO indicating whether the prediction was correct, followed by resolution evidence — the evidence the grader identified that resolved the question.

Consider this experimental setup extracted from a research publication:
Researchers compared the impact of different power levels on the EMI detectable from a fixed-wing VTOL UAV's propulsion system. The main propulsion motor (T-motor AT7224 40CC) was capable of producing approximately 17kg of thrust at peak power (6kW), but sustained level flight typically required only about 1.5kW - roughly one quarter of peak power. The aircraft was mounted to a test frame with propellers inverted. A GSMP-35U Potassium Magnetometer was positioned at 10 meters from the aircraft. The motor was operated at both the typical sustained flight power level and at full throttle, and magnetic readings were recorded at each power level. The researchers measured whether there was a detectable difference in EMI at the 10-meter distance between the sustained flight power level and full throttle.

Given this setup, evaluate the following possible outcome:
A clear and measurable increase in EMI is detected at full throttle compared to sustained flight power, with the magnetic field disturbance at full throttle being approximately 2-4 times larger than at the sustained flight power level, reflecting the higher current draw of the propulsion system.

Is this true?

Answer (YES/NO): NO